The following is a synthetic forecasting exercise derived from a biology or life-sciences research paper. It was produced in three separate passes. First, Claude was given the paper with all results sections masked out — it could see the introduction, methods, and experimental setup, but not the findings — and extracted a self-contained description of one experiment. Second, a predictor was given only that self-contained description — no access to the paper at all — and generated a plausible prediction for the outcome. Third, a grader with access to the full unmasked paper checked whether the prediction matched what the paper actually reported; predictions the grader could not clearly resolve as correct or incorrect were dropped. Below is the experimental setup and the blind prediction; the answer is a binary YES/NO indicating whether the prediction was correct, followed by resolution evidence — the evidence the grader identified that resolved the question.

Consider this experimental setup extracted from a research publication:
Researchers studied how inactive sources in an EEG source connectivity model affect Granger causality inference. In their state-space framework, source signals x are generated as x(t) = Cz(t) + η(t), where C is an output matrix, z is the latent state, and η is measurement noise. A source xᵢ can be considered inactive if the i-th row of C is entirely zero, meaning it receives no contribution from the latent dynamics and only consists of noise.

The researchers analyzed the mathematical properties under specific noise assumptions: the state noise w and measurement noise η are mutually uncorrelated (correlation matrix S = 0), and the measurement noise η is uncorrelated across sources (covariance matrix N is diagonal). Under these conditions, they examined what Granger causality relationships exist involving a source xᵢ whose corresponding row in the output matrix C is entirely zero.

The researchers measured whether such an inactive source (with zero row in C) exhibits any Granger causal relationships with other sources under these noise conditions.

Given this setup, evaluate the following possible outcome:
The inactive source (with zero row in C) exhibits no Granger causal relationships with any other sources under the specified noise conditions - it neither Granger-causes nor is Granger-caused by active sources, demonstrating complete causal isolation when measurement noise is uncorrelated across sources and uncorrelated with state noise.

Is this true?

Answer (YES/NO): YES